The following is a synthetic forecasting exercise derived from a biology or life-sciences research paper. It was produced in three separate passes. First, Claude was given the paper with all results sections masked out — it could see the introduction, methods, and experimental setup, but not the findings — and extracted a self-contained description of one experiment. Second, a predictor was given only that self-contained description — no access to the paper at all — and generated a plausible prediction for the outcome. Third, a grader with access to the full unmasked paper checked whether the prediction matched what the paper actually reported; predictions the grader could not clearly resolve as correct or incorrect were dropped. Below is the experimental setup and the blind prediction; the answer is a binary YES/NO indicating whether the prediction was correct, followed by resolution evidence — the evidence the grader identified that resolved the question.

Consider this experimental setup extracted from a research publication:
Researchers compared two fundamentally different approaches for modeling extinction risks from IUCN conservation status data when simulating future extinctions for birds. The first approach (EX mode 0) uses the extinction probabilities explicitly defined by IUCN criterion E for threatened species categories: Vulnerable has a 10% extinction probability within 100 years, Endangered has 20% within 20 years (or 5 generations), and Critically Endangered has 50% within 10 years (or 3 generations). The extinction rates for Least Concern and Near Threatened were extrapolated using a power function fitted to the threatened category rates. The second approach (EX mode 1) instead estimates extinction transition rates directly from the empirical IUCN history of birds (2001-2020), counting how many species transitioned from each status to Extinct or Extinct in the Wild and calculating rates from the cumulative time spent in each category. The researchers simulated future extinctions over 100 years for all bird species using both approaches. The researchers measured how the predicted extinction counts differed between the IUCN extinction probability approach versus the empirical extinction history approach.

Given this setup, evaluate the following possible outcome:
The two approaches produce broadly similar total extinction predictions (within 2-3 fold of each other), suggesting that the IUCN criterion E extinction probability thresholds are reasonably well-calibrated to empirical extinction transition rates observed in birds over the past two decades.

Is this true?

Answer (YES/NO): NO